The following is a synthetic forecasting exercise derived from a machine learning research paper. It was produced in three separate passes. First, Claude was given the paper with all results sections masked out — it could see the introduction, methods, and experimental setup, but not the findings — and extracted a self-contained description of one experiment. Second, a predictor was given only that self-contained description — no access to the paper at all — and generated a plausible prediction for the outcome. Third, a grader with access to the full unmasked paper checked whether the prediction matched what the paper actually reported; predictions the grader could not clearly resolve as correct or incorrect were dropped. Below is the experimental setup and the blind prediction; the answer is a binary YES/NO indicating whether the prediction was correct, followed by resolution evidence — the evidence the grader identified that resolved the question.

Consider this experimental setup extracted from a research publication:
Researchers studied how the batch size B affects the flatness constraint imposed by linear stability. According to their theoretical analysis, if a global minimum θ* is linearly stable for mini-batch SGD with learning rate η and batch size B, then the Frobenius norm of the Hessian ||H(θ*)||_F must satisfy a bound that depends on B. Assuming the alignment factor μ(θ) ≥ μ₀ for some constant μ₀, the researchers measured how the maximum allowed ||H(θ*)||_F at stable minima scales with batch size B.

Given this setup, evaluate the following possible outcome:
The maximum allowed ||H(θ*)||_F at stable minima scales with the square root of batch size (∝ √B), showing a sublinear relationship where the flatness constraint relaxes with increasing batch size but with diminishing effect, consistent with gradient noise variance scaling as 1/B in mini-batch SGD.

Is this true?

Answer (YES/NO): YES